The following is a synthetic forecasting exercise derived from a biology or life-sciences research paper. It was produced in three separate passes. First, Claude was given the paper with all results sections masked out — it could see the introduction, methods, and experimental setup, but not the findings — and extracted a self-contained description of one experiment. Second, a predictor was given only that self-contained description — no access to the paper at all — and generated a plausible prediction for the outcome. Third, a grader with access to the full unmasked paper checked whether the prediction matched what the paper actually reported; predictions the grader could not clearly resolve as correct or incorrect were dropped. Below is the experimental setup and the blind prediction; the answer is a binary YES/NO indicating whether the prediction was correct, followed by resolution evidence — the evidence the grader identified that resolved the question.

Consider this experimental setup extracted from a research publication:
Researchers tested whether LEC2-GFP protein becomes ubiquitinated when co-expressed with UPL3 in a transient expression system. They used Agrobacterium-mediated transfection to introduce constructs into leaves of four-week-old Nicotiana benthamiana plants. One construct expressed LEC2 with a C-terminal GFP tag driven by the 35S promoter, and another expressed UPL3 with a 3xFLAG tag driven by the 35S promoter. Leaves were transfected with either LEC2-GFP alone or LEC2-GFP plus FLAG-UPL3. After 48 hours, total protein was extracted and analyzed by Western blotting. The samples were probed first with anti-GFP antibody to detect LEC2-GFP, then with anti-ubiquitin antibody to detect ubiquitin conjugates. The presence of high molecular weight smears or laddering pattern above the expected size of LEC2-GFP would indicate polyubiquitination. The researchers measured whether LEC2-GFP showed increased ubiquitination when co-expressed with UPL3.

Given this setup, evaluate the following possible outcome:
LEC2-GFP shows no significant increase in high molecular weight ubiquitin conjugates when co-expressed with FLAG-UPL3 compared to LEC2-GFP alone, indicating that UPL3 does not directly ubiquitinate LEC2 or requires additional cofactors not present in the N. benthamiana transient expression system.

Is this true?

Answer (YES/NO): NO